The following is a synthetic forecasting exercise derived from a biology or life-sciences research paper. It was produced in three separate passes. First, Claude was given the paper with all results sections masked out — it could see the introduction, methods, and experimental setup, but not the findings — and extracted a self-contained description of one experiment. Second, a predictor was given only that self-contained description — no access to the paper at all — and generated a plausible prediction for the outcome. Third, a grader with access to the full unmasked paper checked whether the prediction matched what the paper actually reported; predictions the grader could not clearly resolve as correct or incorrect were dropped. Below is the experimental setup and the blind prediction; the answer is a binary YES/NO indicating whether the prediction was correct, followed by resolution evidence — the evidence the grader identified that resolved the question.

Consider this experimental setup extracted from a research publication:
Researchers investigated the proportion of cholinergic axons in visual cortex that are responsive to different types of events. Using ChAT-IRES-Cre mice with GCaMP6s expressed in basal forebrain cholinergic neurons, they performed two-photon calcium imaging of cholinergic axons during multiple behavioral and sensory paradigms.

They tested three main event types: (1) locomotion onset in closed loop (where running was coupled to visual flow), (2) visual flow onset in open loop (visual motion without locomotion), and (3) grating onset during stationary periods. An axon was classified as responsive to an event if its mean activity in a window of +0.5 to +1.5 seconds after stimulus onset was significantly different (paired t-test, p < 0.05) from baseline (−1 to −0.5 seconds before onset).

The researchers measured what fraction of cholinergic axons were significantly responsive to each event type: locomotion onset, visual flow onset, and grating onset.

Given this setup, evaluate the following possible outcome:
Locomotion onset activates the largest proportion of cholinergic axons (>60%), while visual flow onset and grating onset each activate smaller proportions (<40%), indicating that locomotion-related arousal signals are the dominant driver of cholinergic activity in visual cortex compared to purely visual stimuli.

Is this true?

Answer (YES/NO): NO